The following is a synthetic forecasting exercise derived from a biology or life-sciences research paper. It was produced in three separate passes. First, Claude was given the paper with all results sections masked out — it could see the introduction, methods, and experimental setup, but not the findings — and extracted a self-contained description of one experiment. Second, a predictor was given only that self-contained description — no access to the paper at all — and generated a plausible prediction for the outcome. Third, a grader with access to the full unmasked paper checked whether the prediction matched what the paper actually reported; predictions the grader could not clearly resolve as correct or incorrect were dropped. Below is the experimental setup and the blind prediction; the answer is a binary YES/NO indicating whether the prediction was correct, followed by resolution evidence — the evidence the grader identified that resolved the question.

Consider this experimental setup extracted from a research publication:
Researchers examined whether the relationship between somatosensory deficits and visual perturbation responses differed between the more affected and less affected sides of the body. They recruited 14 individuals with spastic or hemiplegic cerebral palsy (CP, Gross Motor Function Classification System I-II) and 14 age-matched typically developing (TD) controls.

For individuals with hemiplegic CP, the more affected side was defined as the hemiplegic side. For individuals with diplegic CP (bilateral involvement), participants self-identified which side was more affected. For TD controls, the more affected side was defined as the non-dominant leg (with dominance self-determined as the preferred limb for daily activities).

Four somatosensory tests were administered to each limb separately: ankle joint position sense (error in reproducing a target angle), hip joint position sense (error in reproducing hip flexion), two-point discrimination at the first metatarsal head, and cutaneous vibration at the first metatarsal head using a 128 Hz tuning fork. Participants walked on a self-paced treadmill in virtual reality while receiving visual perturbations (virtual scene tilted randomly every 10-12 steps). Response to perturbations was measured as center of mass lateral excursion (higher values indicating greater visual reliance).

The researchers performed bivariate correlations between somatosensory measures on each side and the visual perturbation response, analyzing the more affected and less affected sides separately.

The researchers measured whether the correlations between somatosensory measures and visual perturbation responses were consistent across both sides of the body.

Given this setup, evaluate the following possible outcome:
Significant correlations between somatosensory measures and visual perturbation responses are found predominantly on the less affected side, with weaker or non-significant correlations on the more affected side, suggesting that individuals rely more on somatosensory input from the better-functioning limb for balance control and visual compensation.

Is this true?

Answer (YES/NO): NO